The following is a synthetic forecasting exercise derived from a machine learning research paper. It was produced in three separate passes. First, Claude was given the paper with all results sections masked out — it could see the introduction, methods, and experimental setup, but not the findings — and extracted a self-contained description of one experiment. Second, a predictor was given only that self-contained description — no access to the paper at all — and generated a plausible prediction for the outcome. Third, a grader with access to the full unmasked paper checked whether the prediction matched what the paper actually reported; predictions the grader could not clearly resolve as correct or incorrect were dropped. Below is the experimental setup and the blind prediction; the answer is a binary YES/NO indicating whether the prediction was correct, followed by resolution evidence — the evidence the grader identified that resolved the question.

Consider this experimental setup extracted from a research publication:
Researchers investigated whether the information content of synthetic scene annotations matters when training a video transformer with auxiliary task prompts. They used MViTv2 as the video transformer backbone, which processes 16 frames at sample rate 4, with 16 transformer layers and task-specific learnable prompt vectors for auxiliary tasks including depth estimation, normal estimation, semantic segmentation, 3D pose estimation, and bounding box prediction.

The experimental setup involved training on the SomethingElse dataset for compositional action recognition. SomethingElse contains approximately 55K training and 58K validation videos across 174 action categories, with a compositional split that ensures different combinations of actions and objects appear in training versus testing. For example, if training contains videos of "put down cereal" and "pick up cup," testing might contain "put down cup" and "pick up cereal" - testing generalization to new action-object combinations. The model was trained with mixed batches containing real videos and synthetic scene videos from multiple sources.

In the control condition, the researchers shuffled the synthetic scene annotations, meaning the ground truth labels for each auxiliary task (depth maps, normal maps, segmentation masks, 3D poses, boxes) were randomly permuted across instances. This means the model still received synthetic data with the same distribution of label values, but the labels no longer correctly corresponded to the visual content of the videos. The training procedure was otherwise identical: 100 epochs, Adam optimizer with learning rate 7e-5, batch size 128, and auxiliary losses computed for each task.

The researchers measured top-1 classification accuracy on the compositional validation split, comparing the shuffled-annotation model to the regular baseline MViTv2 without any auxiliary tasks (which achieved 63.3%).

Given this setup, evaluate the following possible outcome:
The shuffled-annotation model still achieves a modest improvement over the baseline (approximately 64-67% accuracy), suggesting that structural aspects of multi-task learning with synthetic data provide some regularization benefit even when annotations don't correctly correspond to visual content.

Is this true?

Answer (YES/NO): NO